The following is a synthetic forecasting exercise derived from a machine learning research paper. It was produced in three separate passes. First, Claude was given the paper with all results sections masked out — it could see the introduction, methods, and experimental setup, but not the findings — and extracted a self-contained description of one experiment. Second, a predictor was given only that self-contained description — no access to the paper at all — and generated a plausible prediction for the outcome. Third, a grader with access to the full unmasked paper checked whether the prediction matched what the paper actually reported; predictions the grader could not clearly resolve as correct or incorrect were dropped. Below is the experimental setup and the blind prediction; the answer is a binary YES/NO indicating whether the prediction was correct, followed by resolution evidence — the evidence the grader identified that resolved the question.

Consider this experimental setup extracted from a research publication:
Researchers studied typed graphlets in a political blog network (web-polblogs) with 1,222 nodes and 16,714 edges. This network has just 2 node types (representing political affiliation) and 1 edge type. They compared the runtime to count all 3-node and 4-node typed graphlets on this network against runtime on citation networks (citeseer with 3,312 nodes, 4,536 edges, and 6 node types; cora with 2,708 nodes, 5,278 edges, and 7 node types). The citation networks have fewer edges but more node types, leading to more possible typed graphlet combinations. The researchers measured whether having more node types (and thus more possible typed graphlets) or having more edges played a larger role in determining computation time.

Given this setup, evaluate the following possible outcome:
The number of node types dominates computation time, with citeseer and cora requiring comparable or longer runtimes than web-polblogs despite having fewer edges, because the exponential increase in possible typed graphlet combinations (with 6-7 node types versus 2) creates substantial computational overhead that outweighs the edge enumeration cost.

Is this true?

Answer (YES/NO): NO